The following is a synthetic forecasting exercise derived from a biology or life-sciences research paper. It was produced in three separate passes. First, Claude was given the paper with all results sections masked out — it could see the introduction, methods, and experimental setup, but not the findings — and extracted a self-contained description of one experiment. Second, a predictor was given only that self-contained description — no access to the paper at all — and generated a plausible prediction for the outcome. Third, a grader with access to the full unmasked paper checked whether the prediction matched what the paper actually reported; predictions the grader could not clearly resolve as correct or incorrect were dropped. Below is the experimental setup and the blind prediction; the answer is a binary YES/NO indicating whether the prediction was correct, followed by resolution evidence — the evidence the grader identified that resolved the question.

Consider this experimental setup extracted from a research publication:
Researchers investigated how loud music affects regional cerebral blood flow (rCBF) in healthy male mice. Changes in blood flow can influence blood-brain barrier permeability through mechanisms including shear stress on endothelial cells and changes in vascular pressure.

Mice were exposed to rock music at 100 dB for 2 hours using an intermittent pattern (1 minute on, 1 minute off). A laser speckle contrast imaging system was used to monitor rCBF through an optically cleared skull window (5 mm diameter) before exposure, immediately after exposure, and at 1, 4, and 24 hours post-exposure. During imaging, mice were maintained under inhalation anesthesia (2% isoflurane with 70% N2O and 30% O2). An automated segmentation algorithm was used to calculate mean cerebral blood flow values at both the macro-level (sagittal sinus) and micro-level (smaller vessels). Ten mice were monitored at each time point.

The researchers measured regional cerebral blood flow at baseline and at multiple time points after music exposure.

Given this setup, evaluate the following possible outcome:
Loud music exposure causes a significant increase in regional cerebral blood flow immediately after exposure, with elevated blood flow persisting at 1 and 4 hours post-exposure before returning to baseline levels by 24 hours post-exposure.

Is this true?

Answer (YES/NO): NO